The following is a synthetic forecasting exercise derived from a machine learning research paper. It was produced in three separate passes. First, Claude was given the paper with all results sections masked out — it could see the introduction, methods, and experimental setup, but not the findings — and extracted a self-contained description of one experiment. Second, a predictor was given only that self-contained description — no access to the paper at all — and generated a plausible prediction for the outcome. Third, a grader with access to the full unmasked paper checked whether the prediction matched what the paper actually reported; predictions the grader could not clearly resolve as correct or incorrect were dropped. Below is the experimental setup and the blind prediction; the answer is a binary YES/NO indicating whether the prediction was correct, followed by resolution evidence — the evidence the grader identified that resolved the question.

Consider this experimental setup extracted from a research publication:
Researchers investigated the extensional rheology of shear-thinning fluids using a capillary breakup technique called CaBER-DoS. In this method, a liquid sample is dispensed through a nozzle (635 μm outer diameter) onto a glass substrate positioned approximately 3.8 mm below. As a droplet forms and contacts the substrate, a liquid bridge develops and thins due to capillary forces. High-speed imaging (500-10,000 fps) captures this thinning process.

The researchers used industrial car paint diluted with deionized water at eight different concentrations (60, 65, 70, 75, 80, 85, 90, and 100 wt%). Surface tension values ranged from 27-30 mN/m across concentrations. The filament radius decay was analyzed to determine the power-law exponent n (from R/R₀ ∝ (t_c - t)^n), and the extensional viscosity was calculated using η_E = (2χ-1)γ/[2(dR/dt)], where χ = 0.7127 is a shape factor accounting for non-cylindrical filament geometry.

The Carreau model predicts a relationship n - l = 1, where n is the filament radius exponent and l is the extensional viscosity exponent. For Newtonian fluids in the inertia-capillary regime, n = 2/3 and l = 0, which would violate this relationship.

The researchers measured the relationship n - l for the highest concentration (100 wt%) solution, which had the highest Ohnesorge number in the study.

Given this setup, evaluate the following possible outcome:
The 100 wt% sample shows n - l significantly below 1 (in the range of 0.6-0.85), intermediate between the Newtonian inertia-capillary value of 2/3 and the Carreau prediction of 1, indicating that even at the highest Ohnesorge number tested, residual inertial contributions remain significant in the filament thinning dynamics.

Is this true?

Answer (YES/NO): NO